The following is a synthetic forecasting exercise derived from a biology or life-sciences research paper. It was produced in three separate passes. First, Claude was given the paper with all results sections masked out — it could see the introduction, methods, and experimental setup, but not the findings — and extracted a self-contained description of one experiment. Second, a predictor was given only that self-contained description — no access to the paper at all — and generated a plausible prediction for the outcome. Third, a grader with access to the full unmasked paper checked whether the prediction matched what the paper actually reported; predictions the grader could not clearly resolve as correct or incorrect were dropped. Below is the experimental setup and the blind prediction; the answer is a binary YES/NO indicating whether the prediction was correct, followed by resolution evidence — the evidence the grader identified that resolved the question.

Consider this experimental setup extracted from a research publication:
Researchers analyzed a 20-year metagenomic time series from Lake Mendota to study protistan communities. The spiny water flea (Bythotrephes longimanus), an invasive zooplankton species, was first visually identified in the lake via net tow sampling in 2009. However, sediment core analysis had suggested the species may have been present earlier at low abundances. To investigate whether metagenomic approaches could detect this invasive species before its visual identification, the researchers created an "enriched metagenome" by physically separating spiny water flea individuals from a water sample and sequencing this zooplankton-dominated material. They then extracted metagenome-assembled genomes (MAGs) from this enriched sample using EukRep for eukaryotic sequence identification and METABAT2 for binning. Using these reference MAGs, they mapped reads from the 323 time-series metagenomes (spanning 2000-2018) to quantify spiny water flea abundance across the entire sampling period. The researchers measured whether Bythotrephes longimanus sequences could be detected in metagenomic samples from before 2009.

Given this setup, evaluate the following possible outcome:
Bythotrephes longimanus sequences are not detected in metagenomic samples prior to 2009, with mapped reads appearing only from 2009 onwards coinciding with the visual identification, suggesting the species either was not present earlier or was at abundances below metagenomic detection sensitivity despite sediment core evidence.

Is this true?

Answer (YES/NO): NO